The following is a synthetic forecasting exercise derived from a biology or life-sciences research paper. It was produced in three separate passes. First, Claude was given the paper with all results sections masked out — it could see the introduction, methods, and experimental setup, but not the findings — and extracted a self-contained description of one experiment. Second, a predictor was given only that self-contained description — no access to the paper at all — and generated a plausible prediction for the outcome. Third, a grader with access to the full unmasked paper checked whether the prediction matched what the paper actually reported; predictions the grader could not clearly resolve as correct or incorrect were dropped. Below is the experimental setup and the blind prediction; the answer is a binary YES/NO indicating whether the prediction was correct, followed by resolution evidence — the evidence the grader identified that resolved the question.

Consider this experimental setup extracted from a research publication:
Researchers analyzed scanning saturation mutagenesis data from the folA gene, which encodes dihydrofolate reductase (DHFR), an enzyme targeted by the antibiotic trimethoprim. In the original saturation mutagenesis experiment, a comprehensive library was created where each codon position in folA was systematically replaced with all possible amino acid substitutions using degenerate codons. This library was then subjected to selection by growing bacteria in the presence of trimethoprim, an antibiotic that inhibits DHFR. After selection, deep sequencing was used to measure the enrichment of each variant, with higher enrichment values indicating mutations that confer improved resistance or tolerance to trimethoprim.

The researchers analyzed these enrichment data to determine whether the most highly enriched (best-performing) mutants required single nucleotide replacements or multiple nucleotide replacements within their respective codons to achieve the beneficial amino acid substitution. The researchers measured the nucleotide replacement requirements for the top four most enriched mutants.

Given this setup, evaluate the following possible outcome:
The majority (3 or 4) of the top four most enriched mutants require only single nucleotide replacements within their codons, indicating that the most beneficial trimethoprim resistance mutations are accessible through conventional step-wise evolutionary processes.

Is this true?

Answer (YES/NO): NO